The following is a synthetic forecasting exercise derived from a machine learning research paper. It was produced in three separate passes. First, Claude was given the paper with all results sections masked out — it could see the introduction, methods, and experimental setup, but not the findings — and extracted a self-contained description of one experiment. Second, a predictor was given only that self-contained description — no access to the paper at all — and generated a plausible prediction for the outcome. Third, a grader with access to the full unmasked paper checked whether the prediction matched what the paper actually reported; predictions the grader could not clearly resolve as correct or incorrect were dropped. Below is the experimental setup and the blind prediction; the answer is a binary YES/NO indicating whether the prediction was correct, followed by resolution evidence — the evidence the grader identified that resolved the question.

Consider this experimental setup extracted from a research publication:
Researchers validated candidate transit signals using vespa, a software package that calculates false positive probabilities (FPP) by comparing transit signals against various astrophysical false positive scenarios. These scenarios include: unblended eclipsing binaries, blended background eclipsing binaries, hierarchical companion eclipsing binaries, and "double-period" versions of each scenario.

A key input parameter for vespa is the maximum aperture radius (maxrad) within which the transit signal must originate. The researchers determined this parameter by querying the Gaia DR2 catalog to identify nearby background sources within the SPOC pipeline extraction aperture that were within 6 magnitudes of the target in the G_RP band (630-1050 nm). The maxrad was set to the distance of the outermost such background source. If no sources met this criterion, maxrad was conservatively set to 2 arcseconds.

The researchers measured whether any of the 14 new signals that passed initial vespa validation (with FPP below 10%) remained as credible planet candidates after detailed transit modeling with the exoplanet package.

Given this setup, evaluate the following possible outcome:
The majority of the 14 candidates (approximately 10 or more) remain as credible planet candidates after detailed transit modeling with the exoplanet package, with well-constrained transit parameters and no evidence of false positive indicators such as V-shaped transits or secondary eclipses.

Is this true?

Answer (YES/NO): NO